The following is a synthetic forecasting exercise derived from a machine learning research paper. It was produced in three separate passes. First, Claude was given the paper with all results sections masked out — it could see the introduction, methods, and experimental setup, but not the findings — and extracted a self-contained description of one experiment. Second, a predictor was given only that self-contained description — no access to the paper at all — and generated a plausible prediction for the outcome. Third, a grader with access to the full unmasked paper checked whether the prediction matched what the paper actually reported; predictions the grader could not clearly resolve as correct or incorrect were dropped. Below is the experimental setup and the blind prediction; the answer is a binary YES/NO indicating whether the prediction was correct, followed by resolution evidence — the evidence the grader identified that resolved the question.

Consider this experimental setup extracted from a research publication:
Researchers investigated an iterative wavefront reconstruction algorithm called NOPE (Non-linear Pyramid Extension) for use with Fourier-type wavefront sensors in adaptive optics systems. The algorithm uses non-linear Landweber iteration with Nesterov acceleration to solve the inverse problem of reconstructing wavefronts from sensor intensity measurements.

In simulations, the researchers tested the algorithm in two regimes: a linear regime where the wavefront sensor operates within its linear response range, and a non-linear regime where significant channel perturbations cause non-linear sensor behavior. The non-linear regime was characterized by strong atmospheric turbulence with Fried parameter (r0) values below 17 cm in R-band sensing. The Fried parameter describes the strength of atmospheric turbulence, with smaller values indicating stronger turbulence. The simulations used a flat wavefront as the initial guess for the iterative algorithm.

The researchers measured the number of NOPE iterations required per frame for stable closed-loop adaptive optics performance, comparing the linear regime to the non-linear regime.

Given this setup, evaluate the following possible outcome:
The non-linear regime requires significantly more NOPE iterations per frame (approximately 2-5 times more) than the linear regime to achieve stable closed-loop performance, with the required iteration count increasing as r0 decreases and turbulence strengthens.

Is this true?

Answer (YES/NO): NO